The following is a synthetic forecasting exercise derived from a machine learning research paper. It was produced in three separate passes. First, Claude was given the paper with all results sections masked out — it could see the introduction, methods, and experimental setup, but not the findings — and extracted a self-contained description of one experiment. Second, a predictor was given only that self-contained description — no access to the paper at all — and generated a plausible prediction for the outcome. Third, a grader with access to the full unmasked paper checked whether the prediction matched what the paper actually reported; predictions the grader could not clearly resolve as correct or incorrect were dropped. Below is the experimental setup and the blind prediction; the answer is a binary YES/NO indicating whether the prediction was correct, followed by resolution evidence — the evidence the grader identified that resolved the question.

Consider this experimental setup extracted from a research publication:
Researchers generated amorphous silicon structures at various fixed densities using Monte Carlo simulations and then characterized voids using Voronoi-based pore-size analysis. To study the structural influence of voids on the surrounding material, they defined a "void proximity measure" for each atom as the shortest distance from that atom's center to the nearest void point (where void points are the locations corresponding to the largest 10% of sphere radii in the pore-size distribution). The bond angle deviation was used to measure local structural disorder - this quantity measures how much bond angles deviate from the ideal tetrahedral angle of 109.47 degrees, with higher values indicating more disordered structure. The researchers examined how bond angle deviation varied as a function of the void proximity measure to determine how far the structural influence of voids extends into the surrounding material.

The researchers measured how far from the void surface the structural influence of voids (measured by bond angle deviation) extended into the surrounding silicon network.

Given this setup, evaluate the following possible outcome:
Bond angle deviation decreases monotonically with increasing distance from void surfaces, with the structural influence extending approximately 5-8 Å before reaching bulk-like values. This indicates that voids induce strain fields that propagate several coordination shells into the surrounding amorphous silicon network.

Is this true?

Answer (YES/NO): NO